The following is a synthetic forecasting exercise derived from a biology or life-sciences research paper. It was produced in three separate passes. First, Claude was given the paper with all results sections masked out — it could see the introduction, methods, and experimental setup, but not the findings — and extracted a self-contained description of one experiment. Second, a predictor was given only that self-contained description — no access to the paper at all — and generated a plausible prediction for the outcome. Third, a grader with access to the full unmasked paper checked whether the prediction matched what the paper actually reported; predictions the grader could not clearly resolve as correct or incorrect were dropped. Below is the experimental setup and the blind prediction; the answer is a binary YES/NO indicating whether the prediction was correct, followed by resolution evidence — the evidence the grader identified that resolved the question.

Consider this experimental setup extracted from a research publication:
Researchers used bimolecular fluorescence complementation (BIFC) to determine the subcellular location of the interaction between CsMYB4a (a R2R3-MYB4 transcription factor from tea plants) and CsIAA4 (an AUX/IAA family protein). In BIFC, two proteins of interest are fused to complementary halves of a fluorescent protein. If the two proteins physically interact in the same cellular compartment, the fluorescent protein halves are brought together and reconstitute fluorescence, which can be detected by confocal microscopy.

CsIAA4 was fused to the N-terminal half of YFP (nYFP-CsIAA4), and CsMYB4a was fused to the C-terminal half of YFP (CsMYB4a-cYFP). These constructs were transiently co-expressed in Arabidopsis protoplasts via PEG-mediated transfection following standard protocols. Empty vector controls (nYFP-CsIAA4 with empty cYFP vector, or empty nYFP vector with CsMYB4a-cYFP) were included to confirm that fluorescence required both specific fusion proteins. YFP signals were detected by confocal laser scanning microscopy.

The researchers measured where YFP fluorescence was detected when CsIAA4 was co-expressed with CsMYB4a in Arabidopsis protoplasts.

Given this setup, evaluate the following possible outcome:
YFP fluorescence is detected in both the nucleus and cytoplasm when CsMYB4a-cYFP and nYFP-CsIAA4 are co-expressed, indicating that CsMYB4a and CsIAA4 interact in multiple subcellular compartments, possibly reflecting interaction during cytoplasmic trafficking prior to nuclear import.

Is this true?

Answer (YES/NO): NO